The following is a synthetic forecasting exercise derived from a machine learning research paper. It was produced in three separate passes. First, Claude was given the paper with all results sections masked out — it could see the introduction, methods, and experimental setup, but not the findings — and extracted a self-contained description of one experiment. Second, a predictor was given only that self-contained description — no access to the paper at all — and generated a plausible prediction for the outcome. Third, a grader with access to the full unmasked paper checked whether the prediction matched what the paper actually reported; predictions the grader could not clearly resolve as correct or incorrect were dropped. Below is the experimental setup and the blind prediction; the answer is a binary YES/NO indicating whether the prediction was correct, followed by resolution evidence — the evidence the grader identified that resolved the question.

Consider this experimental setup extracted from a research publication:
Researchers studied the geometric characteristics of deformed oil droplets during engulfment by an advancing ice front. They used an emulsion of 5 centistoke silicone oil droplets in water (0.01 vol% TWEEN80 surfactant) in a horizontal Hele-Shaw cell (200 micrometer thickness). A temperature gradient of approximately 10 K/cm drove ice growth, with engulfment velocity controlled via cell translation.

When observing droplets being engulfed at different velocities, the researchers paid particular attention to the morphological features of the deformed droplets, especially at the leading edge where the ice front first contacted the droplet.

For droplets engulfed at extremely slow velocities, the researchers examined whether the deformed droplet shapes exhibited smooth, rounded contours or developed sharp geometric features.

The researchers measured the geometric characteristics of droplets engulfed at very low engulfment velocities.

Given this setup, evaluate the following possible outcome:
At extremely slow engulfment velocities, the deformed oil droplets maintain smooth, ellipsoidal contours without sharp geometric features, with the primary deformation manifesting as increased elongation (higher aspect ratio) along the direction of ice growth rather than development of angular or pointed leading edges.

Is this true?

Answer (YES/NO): NO